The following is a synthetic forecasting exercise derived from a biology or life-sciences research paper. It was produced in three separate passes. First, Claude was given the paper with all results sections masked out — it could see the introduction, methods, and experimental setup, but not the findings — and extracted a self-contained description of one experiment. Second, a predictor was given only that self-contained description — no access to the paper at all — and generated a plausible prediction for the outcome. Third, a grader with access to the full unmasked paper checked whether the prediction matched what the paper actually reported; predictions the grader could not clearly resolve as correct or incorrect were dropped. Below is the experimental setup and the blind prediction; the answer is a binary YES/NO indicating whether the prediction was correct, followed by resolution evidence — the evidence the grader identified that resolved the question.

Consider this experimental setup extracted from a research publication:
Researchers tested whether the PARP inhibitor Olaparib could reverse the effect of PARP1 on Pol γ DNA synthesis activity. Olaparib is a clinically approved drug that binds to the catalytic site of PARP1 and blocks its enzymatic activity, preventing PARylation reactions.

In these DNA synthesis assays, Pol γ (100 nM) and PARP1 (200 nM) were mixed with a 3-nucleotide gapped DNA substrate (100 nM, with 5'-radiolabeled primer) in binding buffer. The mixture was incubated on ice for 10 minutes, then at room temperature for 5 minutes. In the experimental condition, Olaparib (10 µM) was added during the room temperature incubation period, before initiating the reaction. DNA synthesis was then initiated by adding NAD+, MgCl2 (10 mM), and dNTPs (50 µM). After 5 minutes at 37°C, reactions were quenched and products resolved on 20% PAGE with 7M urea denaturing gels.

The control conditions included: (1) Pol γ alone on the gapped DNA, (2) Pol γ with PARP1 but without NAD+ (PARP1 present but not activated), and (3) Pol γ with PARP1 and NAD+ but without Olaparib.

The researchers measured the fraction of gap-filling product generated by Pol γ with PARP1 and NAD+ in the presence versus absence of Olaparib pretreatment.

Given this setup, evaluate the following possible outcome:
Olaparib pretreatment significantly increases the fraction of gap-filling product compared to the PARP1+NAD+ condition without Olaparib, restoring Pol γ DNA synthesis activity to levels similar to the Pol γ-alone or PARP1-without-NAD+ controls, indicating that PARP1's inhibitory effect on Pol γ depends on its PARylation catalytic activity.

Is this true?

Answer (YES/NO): NO